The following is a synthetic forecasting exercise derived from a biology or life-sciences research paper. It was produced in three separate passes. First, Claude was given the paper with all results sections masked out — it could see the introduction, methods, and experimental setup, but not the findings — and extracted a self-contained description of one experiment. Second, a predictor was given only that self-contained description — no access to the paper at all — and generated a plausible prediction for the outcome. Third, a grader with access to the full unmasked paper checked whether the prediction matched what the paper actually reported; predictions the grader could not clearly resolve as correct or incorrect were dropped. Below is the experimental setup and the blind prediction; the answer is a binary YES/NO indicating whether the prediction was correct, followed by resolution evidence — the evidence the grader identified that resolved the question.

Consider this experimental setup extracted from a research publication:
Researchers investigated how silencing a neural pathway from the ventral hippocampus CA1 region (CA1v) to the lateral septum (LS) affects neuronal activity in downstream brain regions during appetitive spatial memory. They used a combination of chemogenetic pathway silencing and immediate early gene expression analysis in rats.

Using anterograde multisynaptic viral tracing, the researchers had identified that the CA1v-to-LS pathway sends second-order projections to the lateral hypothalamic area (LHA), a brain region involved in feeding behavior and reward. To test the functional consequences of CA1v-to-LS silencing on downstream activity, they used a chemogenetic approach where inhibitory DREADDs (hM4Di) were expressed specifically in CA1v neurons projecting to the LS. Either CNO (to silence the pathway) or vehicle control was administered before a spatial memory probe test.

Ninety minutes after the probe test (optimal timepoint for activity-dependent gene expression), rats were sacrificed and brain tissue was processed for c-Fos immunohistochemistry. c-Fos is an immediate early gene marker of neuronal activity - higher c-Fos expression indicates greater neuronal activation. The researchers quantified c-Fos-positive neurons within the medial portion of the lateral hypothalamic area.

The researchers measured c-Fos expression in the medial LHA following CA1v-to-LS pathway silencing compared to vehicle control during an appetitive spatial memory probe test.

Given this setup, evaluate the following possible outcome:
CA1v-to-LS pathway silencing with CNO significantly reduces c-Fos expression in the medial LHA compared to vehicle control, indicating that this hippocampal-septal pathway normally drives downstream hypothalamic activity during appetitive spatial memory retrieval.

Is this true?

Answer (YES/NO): YES